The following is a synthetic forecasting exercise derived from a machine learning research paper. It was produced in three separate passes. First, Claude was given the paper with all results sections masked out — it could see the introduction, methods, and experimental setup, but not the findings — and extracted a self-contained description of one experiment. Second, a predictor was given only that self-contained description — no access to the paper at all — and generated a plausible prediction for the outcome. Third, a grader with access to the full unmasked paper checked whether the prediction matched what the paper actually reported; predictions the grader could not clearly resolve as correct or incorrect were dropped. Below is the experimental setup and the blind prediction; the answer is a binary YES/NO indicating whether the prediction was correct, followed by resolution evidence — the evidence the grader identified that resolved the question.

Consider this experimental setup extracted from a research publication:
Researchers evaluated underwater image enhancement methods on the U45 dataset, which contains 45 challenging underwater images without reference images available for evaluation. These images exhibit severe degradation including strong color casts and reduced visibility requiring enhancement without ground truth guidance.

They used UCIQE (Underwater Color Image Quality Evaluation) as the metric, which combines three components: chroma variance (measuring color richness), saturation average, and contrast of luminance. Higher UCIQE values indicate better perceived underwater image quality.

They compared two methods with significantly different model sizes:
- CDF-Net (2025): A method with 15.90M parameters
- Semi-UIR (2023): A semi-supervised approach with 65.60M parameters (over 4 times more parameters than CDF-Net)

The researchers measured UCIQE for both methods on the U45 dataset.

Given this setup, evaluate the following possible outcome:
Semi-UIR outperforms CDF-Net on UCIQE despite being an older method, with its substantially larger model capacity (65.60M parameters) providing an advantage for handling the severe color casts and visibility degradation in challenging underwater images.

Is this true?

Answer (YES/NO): NO